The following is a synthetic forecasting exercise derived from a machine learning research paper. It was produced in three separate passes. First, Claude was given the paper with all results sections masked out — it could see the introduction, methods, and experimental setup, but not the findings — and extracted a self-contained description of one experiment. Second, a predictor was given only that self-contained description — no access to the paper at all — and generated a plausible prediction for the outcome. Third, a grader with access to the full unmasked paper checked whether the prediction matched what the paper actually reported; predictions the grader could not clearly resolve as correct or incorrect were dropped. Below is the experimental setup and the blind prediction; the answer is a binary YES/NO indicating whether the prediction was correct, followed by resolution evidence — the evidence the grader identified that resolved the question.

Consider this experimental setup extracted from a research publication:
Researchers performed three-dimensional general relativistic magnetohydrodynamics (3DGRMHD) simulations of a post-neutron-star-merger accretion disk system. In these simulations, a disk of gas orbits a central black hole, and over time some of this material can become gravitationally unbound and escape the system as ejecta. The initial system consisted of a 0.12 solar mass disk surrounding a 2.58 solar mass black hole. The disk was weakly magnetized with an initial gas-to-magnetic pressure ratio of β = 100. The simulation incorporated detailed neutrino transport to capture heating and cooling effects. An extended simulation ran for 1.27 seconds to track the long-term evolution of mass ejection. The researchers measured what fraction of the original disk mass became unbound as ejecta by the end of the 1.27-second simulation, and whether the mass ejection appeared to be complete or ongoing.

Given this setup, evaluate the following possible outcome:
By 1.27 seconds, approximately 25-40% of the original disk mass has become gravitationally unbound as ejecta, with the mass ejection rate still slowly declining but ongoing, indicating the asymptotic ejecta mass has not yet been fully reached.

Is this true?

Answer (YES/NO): YES